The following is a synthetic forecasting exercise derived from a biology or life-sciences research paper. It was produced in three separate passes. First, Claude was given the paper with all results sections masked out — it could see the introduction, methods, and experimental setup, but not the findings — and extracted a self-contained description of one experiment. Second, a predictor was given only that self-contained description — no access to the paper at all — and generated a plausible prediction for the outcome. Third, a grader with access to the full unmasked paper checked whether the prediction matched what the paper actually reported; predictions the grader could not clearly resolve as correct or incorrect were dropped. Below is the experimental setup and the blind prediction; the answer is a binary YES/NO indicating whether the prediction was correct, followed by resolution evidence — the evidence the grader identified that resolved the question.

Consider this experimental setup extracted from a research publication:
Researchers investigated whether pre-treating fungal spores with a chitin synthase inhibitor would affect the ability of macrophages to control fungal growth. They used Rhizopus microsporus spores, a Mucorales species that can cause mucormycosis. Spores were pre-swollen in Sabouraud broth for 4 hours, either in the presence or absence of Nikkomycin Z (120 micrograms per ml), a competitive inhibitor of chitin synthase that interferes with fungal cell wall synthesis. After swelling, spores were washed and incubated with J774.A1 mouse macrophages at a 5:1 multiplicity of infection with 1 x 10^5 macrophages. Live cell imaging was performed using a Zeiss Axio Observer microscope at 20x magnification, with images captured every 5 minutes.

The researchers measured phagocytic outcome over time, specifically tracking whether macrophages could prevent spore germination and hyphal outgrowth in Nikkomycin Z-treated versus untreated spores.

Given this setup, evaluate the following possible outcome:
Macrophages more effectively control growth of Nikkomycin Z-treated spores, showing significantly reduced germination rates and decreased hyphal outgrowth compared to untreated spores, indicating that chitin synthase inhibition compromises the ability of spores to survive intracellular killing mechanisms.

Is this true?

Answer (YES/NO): YES